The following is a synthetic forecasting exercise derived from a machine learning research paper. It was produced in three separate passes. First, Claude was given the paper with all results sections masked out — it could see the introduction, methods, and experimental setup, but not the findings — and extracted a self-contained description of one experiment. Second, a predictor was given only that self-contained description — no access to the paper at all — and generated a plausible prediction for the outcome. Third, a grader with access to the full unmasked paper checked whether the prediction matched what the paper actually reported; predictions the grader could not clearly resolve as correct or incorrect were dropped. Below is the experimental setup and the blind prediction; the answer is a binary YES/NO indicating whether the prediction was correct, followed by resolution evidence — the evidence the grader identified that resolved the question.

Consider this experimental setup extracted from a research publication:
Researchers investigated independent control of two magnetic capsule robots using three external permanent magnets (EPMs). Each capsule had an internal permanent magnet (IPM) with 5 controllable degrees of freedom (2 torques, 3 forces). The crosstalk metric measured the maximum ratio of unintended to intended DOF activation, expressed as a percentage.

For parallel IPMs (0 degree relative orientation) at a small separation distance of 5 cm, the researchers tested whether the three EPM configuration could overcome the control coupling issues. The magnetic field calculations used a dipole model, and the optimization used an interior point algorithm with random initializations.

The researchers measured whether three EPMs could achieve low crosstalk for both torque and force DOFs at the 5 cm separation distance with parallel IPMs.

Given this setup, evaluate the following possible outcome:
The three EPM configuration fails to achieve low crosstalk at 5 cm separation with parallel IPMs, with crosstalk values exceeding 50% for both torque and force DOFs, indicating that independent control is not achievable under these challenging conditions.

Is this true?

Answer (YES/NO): NO